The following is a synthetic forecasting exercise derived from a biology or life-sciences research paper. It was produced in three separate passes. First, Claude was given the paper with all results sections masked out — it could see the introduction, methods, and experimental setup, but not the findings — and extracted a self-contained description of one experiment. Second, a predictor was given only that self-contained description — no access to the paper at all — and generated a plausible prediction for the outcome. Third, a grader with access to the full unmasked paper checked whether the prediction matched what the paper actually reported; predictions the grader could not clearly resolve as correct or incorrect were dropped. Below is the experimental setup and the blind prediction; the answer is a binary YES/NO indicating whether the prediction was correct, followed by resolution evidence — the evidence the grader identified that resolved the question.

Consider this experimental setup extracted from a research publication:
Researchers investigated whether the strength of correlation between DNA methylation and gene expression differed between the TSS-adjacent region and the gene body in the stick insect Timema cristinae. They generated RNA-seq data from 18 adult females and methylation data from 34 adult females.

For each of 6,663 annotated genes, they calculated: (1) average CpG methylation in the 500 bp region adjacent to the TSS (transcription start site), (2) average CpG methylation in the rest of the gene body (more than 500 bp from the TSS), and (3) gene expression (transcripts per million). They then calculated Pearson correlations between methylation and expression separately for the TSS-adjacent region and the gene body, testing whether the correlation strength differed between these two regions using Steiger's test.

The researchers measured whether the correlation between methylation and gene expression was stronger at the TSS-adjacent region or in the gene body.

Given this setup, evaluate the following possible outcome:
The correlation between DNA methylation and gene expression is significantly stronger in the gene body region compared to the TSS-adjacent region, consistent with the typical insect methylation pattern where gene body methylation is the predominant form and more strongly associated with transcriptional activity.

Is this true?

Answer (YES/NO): NO